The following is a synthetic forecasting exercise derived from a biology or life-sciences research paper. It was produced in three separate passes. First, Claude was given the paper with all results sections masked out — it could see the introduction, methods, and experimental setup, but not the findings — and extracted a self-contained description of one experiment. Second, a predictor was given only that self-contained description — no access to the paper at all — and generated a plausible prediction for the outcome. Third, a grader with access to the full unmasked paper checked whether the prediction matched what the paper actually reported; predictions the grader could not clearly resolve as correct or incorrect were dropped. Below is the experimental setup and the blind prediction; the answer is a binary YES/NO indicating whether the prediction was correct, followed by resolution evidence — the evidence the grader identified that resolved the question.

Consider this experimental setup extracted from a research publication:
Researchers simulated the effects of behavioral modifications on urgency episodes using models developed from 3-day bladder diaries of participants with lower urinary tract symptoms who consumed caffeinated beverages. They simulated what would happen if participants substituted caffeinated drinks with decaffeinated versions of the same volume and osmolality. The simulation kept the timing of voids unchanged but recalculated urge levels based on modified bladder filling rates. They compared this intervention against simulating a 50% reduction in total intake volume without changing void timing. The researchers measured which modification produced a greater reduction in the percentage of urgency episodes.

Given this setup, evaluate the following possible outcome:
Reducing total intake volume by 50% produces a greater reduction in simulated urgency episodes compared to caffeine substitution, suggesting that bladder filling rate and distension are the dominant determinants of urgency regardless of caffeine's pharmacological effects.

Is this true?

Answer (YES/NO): NO